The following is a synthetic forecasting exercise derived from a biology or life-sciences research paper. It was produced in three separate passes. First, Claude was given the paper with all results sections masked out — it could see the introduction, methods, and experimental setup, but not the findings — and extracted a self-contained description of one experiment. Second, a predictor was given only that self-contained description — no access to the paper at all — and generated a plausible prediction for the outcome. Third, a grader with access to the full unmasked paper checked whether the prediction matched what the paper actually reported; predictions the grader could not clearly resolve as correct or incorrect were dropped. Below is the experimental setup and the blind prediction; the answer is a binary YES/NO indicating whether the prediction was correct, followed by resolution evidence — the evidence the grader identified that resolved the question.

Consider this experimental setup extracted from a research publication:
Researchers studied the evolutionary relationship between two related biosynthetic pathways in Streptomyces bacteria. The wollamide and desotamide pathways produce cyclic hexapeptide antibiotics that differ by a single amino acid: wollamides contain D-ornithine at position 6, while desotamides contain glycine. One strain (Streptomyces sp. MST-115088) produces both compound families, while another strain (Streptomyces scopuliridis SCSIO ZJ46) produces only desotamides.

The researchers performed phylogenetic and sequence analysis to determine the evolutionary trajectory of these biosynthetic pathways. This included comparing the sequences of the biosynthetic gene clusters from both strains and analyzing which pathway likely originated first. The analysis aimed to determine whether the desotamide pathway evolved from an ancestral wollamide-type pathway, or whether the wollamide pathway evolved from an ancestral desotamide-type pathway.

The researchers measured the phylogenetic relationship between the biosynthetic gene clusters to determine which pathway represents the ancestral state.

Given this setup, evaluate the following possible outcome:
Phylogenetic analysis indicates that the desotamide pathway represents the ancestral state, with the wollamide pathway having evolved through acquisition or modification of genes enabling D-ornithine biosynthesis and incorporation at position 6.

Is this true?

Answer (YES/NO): NO